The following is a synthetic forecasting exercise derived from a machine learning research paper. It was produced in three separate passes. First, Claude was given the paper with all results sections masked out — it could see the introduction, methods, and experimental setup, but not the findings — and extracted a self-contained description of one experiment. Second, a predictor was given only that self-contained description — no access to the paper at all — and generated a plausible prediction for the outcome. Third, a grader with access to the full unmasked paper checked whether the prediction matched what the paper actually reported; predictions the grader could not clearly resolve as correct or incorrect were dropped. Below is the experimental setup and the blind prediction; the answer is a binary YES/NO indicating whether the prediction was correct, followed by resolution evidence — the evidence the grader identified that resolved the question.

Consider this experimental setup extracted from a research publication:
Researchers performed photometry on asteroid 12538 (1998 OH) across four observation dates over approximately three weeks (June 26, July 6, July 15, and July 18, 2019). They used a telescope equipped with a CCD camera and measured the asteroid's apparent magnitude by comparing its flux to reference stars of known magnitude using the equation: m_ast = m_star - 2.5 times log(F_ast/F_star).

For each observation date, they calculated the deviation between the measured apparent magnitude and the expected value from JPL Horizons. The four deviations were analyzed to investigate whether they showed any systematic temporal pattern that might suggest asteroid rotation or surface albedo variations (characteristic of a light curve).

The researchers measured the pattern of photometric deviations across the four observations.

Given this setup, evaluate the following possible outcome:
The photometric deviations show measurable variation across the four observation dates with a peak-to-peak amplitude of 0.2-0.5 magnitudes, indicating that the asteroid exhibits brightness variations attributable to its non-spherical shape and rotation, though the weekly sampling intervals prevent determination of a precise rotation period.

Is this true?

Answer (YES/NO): NO